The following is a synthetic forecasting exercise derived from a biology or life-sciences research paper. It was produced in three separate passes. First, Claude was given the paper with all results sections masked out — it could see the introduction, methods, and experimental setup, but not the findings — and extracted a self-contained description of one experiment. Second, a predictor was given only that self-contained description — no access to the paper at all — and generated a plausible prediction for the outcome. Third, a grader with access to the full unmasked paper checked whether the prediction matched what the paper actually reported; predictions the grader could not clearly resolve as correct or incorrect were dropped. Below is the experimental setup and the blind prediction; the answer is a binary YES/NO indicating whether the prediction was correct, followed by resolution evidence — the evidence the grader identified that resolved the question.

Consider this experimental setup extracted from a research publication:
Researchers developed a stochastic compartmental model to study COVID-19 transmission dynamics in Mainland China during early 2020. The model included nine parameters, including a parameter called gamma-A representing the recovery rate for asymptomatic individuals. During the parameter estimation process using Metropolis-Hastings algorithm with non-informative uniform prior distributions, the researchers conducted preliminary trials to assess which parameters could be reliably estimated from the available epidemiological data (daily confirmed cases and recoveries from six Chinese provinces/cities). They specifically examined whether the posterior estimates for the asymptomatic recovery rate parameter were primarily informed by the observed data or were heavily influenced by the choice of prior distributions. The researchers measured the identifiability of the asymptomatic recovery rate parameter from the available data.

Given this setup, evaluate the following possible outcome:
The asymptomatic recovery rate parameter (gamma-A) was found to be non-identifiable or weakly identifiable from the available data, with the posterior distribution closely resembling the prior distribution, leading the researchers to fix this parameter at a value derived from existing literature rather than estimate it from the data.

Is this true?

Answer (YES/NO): YES